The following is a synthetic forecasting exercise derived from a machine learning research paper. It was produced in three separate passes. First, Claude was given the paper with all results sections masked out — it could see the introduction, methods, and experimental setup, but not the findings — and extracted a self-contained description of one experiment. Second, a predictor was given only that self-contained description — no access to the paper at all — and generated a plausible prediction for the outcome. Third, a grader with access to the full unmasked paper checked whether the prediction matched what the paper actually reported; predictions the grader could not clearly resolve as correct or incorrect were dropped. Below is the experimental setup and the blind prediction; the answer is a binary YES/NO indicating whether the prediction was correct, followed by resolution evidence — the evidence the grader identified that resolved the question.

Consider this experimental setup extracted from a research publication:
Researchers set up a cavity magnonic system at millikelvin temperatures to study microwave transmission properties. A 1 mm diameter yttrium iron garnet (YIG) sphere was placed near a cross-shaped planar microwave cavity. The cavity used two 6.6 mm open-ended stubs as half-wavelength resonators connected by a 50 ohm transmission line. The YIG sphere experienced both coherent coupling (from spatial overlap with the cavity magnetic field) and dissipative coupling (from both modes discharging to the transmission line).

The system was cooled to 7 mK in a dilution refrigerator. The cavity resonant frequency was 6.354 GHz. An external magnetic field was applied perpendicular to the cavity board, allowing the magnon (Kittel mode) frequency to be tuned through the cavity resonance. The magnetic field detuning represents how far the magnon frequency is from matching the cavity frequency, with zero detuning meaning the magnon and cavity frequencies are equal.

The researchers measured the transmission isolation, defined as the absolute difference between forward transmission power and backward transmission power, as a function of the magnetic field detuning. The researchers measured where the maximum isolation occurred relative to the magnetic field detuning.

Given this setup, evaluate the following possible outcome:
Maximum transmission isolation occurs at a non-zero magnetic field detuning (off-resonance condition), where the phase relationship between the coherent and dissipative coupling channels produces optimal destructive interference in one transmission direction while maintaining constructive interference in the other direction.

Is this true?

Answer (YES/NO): YES